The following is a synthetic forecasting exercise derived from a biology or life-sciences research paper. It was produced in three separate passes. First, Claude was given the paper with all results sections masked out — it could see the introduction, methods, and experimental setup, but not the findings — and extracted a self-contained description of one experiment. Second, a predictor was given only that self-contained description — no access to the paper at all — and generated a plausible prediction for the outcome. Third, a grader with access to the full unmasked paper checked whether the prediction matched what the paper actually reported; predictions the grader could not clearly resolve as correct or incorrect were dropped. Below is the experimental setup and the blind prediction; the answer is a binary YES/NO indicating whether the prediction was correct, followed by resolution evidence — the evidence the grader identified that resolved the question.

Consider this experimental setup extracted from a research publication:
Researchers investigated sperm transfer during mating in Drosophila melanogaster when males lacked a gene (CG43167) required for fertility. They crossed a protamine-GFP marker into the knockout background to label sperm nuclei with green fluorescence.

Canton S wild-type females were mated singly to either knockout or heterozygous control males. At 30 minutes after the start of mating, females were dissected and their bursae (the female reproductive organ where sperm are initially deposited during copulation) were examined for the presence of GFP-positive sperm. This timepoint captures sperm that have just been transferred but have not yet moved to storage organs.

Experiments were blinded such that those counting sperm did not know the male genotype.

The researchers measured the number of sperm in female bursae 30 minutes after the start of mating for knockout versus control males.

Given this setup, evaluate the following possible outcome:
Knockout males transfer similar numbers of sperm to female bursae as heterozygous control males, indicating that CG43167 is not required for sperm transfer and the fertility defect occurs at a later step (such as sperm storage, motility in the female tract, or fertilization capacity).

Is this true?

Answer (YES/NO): NO